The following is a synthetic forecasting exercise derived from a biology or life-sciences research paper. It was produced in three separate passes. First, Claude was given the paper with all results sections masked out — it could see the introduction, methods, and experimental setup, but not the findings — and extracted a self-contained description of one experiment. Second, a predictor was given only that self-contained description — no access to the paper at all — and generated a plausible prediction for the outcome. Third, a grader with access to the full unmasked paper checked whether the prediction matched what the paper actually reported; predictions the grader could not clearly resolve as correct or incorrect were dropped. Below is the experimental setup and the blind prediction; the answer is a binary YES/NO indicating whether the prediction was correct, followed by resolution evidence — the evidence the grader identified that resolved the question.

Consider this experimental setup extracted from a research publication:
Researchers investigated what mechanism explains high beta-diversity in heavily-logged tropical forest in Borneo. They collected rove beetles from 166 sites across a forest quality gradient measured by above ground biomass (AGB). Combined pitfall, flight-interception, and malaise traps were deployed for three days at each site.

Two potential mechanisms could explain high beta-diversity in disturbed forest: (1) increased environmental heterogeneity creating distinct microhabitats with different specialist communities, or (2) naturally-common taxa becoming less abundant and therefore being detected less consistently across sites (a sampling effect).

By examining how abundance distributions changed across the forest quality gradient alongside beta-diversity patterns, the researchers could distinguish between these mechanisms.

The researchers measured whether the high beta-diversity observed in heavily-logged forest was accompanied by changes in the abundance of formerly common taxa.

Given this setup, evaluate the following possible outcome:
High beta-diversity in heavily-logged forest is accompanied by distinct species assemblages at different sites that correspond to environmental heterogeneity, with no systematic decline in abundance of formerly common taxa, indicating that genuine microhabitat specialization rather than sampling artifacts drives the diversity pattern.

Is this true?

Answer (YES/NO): NO